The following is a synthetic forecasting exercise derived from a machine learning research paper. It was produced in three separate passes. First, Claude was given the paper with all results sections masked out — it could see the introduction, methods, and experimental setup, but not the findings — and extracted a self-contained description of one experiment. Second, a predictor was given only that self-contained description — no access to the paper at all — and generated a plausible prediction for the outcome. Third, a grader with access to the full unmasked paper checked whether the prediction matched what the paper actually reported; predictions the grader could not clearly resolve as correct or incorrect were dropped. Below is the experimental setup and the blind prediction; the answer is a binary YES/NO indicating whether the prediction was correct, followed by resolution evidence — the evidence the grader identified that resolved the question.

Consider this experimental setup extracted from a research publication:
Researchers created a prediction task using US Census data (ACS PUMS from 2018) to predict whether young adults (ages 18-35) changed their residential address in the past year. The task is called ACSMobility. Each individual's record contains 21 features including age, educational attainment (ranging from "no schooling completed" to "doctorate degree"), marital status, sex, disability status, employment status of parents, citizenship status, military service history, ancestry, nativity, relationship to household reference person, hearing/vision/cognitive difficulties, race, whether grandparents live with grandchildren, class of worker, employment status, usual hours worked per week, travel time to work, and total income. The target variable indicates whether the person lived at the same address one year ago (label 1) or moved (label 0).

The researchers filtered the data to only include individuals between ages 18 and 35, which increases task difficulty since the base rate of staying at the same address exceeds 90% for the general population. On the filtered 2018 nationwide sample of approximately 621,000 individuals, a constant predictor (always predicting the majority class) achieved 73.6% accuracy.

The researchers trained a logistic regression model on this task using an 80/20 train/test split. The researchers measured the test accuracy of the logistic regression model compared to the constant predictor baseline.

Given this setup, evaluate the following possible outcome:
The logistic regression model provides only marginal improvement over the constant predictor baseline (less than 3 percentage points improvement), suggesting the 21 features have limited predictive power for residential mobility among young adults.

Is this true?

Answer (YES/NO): YES